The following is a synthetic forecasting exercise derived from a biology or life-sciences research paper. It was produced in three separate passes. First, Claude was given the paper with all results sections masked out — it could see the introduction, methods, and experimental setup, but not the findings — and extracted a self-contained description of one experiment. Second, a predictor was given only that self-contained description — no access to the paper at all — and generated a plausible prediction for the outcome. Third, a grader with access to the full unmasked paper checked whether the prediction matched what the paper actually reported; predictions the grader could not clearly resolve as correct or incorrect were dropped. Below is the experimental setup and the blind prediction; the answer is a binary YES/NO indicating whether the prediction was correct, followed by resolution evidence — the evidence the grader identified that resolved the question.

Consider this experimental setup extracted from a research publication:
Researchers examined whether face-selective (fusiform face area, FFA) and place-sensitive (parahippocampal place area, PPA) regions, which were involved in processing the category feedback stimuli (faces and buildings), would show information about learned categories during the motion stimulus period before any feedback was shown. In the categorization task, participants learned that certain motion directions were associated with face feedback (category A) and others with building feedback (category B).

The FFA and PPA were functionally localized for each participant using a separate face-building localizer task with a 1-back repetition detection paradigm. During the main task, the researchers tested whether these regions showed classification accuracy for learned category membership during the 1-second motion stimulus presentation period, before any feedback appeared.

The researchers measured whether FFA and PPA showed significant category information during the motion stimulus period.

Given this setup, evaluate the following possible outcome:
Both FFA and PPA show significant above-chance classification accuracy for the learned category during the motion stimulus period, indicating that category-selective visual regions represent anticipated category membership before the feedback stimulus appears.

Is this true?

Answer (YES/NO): NO